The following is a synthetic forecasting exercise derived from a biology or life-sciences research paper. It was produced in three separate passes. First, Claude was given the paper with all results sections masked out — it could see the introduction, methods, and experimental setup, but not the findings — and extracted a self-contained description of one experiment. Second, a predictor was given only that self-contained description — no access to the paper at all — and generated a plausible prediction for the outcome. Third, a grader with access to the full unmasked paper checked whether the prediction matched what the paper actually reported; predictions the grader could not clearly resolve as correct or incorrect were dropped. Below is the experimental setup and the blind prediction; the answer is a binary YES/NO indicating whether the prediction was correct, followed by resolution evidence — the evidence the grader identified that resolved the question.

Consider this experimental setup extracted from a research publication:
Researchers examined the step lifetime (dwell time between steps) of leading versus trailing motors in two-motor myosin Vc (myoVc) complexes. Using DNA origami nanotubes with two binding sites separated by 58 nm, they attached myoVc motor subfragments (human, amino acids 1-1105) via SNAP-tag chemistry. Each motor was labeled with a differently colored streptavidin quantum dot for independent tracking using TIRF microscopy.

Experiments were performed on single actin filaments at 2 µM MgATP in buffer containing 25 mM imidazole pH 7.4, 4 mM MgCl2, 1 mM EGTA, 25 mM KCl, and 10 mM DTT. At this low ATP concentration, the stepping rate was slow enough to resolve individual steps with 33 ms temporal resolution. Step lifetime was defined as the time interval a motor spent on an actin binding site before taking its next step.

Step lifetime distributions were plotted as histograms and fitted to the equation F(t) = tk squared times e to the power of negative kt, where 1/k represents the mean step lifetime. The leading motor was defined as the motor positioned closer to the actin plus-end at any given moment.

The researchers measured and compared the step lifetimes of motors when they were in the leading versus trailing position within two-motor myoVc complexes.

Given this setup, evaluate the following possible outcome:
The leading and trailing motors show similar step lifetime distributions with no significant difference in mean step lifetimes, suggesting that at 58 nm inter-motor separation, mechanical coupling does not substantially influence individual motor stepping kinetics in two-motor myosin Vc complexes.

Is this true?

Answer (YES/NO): YES